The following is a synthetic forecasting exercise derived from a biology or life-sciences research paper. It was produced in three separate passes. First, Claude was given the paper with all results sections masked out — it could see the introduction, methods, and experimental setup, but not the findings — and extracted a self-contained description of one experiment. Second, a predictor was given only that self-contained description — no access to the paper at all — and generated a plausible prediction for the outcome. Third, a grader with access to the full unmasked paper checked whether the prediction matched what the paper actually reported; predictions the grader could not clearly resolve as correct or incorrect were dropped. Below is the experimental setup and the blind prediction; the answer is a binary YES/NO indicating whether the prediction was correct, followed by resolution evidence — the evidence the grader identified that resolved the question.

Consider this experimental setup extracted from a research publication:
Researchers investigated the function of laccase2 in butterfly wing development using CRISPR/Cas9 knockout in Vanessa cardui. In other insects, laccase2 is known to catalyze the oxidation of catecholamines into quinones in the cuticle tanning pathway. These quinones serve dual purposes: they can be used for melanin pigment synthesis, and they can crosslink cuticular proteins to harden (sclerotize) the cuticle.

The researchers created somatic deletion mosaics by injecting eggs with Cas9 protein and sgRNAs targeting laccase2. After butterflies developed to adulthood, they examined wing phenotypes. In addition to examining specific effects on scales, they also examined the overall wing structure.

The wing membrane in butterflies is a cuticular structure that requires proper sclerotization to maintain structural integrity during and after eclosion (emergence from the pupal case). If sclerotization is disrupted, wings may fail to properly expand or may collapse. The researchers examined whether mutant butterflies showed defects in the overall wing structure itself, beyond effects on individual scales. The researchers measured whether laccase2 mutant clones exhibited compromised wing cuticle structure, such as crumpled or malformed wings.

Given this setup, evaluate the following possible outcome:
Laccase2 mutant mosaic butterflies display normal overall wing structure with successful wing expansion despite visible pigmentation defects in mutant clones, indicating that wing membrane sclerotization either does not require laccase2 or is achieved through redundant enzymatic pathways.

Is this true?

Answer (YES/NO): NO